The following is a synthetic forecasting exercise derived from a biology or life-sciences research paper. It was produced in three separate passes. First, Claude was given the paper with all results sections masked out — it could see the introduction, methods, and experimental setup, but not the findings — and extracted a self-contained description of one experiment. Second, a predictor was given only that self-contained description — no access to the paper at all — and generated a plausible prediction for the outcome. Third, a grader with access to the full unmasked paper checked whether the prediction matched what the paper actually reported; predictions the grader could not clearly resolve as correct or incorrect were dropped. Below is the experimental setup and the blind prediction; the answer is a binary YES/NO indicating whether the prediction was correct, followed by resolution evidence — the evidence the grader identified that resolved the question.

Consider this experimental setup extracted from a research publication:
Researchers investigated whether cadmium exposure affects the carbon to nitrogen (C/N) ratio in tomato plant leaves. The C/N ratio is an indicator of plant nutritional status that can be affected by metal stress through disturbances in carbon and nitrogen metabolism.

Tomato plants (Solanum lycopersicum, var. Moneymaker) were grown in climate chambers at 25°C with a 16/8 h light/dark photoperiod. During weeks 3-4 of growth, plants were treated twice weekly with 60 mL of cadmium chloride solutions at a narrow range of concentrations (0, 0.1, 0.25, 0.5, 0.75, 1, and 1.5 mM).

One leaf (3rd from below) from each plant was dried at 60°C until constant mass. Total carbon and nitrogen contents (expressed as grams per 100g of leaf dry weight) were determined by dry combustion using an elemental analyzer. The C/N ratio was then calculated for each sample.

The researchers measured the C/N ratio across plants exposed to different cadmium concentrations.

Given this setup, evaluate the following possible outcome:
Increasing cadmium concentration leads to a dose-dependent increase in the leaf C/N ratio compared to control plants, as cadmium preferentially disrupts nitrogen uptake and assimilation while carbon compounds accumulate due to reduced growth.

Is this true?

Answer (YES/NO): NO